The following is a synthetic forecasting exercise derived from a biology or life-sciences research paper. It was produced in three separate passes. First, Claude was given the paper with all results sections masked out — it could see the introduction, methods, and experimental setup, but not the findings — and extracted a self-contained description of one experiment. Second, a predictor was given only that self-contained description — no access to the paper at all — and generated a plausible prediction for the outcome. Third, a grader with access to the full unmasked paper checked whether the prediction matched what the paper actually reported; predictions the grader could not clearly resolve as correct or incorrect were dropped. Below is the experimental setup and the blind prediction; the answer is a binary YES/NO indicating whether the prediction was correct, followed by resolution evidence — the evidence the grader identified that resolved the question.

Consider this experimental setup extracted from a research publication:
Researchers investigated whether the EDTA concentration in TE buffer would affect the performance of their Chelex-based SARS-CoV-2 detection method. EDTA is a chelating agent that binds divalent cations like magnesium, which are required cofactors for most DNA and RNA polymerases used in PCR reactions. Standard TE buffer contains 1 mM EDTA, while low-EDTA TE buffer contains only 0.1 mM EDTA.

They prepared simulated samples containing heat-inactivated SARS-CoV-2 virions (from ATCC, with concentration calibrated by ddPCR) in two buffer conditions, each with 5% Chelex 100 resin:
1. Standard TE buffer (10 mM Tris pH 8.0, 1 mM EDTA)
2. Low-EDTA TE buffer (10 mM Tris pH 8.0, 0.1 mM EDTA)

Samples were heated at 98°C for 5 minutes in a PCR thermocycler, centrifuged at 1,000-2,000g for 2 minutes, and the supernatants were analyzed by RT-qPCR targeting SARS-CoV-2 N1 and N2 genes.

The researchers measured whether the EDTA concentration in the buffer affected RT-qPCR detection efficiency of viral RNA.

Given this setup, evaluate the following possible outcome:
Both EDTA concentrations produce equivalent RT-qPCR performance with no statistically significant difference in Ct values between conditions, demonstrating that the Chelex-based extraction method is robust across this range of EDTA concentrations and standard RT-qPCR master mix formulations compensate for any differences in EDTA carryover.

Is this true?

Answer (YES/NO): NO